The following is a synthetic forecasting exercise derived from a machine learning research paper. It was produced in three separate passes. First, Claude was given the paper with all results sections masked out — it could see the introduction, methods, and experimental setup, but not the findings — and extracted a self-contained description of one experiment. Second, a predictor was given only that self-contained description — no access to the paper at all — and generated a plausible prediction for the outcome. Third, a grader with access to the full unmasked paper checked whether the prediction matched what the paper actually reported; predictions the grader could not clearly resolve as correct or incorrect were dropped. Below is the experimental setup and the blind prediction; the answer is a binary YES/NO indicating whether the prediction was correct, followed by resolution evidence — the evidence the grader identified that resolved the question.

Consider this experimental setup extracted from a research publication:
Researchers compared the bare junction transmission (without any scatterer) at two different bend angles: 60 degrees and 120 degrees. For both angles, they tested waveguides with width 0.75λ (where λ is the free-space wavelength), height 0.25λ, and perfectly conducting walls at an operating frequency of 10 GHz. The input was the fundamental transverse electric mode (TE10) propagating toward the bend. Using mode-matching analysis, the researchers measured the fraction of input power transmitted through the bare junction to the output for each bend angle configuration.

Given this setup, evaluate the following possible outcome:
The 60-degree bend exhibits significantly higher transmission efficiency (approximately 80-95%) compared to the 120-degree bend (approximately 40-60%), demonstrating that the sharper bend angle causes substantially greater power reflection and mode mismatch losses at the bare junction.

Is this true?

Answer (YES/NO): NO